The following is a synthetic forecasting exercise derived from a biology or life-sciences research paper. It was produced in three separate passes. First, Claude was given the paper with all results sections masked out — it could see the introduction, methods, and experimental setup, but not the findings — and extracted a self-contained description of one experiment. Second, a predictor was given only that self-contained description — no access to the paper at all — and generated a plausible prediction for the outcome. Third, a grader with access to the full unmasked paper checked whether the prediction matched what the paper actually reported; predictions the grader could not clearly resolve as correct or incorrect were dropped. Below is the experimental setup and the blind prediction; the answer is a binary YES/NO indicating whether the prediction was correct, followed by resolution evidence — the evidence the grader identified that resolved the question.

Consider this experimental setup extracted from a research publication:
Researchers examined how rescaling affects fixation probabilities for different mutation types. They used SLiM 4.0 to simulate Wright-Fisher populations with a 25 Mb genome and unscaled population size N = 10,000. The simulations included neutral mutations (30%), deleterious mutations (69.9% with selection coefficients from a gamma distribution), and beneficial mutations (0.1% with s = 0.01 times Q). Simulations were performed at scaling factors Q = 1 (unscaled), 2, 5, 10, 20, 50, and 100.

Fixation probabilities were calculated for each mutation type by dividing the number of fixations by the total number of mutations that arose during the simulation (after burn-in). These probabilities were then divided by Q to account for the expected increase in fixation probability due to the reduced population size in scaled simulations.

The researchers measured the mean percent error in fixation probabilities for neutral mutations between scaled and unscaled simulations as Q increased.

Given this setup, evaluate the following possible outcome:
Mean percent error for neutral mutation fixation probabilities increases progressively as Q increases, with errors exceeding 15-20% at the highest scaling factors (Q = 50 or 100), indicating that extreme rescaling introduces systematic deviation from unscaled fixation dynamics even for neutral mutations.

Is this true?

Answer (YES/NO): NO